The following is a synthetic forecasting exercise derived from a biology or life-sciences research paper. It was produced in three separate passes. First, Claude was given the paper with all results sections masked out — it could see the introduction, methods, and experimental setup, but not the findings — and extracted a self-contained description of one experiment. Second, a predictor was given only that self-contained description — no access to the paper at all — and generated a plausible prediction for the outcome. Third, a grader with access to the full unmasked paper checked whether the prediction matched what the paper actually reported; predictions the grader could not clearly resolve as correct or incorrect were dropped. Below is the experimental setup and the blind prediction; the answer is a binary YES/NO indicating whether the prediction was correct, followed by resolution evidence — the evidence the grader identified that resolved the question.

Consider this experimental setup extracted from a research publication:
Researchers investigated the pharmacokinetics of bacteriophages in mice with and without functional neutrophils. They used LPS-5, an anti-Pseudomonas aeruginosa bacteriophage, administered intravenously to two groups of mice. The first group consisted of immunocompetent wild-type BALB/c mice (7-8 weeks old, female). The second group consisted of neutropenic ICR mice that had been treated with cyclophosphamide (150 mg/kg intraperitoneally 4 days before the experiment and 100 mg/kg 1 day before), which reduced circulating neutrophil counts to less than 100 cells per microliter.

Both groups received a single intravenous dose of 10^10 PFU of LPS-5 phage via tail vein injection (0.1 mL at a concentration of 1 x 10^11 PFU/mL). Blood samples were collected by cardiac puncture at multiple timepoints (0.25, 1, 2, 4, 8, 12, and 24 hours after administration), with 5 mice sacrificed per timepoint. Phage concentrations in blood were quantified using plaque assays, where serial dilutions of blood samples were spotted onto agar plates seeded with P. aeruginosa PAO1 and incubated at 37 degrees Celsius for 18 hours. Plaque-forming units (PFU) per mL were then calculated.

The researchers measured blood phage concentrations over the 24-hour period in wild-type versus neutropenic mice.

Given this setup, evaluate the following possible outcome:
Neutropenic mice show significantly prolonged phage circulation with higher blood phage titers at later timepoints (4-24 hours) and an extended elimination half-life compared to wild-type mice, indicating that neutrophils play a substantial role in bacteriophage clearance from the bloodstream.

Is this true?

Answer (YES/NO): NO